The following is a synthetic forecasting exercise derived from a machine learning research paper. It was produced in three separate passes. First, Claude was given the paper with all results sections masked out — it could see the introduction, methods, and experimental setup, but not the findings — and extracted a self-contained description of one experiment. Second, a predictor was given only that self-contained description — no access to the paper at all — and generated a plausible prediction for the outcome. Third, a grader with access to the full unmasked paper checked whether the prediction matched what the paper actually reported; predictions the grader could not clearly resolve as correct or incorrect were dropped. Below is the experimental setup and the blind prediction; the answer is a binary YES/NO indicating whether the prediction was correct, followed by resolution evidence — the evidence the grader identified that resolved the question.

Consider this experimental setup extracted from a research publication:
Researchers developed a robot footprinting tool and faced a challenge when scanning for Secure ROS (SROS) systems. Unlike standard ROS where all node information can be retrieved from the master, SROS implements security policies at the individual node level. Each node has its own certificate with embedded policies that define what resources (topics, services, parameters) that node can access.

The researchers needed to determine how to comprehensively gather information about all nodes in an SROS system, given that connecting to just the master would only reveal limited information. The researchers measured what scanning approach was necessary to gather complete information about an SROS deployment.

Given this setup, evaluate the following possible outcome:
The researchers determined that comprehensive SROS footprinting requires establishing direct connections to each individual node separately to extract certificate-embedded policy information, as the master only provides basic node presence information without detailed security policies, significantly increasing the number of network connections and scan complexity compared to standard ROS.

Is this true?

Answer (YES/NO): YES